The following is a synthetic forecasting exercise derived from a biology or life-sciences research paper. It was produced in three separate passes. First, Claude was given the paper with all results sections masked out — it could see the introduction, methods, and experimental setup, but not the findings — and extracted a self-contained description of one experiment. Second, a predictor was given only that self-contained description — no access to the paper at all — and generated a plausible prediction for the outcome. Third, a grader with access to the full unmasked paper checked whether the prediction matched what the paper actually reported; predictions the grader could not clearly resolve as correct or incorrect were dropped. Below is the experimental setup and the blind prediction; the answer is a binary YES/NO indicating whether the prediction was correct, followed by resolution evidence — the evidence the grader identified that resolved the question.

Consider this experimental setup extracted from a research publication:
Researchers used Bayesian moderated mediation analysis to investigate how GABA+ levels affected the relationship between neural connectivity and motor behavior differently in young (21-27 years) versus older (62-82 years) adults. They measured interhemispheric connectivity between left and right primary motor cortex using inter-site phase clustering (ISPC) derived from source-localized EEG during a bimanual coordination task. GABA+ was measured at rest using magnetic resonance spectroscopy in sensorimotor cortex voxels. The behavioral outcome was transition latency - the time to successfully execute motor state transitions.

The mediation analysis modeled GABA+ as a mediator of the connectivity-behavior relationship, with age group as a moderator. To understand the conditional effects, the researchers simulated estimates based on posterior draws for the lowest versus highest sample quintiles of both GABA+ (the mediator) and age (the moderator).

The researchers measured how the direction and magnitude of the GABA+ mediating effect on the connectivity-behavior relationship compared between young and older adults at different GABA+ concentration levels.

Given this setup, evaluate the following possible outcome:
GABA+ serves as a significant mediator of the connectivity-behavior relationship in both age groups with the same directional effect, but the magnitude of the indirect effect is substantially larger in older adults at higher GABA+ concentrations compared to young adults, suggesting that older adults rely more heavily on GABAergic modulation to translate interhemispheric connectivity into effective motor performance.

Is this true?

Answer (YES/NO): NO